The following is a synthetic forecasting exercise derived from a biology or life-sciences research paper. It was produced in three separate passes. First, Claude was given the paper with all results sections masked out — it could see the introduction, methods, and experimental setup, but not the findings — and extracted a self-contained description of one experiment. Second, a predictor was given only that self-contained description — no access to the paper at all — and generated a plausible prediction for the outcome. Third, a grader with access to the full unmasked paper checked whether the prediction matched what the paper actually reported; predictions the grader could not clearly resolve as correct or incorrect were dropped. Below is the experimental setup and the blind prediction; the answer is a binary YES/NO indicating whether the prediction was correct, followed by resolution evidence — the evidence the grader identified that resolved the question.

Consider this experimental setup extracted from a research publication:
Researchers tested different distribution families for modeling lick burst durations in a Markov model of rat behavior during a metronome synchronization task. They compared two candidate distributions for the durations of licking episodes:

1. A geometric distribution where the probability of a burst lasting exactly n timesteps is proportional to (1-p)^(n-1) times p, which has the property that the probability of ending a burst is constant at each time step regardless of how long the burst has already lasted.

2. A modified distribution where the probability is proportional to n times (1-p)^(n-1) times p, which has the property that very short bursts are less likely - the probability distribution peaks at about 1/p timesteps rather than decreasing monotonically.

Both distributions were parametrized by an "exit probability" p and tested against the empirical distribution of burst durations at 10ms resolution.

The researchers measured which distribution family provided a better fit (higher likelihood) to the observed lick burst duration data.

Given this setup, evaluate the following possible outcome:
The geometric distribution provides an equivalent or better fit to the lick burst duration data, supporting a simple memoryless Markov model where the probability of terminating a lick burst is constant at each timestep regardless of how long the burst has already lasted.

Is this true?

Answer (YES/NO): YES